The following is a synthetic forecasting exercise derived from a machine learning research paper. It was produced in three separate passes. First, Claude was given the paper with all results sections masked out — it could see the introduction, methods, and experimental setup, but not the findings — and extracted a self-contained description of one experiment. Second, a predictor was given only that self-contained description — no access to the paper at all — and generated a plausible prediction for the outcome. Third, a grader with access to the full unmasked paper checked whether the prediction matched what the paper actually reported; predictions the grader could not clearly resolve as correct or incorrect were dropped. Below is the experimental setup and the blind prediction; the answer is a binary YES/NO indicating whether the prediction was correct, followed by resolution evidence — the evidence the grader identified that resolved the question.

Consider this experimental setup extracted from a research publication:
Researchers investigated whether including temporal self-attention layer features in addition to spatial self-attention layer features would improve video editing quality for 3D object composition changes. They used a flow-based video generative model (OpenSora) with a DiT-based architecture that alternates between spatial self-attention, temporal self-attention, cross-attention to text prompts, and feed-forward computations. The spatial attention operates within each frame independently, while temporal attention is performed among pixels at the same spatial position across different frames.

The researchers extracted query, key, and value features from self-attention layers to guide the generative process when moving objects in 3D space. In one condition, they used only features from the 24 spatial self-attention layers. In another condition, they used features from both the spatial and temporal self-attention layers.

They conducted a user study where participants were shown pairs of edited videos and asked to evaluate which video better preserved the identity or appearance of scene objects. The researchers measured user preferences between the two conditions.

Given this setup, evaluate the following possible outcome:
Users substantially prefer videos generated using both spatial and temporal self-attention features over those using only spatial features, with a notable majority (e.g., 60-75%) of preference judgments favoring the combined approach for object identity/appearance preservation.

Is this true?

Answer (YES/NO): NO